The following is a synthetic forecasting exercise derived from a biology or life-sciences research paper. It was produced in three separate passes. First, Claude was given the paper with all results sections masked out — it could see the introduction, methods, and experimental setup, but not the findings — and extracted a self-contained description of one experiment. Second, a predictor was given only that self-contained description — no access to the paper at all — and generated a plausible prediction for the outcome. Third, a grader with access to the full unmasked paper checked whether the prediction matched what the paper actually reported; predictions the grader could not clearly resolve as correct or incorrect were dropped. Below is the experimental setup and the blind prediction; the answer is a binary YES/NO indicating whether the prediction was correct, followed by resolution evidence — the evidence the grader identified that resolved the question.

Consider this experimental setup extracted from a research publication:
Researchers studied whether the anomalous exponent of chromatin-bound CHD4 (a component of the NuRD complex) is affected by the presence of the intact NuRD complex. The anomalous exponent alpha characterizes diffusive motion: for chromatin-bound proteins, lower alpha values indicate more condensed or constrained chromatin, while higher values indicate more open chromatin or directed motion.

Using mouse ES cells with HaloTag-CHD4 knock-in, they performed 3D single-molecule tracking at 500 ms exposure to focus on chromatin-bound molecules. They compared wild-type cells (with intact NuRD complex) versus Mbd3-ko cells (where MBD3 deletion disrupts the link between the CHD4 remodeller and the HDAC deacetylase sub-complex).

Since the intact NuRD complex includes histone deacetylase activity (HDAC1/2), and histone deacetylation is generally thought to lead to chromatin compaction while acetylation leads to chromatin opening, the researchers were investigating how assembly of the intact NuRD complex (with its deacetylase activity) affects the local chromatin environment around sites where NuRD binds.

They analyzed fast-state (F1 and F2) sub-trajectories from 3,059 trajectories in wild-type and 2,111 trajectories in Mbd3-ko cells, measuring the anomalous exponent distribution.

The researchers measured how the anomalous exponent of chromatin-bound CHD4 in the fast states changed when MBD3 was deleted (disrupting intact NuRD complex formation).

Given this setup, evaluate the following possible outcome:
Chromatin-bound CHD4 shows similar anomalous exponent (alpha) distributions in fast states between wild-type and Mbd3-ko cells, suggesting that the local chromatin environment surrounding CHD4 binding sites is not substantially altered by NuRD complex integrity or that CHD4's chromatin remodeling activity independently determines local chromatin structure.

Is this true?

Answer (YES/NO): NO